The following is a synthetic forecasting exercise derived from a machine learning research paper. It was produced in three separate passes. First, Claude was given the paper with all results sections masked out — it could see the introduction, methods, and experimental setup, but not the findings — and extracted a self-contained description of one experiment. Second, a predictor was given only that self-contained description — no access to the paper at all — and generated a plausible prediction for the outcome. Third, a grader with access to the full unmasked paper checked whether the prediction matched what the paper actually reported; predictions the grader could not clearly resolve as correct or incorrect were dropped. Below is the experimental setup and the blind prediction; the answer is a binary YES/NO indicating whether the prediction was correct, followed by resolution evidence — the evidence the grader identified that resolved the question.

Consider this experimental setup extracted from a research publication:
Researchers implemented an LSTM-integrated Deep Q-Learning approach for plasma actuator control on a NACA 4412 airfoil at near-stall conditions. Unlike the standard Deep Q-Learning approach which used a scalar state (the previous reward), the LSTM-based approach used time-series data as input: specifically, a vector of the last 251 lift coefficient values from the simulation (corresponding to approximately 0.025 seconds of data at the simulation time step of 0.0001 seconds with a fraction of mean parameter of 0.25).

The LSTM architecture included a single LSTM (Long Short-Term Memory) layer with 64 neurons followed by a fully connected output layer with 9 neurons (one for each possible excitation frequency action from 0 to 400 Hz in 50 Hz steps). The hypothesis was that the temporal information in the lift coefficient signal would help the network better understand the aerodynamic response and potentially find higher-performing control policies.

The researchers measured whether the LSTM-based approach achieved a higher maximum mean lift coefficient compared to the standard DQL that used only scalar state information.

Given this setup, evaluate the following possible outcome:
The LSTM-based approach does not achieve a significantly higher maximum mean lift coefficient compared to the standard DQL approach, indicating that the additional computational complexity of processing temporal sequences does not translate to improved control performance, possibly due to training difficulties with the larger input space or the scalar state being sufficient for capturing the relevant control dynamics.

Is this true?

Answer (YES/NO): YES